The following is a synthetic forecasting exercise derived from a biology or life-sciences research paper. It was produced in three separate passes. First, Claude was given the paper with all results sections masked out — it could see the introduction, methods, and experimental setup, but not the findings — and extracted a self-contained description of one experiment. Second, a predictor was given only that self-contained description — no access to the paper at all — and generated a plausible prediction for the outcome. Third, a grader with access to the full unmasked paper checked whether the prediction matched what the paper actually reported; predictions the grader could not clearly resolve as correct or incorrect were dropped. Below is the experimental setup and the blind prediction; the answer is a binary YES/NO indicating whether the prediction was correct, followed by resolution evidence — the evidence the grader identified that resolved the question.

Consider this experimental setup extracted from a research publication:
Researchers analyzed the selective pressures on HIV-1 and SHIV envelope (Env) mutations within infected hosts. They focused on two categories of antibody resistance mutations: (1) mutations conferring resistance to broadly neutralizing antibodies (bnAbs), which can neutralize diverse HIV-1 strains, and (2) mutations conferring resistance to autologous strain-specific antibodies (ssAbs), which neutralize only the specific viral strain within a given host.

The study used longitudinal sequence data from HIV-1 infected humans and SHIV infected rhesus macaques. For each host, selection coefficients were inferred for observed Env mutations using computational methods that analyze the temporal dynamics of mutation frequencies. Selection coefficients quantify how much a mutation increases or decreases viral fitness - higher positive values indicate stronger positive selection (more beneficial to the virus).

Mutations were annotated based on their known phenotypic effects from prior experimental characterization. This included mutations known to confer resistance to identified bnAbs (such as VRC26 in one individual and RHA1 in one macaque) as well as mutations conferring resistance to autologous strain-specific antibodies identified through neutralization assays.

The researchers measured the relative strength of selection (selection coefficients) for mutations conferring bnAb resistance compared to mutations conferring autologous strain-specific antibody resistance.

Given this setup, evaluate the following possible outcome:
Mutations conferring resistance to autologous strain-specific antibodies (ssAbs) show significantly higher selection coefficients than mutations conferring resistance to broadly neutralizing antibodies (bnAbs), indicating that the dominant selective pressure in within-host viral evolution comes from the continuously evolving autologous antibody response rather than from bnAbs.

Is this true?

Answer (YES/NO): YES